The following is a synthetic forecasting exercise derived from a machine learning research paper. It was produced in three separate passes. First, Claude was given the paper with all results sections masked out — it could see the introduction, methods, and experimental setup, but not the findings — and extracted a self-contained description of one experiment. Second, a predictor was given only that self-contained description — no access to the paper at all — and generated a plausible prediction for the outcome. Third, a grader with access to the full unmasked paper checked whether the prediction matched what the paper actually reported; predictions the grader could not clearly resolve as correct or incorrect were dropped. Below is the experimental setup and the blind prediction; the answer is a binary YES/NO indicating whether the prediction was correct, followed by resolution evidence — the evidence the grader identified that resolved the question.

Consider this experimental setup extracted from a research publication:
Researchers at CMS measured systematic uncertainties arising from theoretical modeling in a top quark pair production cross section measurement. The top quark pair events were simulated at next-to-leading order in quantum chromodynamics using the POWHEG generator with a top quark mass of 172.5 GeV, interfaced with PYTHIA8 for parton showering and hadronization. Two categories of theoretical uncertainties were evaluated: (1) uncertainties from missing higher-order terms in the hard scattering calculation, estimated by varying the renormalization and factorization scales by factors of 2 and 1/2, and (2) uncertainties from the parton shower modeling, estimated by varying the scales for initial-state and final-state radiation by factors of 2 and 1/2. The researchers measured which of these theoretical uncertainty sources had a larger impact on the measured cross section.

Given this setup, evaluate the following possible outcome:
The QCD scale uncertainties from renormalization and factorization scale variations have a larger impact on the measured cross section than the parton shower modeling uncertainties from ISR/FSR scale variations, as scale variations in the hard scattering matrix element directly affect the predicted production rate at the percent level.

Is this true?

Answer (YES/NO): NO